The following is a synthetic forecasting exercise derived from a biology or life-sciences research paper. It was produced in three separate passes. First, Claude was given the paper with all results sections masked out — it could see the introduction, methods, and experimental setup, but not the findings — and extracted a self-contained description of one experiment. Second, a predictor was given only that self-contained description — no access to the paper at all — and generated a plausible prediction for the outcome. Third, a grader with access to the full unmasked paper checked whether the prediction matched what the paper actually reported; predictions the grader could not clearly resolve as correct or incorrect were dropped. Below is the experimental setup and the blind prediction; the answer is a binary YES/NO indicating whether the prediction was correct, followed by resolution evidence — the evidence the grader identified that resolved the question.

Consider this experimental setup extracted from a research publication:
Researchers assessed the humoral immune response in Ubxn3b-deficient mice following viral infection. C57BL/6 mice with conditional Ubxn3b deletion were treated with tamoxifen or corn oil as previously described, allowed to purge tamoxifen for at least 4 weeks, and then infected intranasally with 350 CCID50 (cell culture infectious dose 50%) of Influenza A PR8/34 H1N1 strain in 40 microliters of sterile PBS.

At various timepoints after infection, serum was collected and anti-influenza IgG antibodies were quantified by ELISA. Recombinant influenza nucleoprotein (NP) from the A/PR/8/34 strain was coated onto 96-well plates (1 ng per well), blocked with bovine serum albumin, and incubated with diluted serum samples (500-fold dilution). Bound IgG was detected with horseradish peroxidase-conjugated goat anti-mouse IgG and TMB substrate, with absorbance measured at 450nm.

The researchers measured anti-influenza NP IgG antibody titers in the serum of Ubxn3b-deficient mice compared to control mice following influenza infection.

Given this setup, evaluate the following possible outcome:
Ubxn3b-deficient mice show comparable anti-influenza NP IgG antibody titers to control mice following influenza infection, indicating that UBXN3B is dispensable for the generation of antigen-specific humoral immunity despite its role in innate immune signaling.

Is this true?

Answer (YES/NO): NO